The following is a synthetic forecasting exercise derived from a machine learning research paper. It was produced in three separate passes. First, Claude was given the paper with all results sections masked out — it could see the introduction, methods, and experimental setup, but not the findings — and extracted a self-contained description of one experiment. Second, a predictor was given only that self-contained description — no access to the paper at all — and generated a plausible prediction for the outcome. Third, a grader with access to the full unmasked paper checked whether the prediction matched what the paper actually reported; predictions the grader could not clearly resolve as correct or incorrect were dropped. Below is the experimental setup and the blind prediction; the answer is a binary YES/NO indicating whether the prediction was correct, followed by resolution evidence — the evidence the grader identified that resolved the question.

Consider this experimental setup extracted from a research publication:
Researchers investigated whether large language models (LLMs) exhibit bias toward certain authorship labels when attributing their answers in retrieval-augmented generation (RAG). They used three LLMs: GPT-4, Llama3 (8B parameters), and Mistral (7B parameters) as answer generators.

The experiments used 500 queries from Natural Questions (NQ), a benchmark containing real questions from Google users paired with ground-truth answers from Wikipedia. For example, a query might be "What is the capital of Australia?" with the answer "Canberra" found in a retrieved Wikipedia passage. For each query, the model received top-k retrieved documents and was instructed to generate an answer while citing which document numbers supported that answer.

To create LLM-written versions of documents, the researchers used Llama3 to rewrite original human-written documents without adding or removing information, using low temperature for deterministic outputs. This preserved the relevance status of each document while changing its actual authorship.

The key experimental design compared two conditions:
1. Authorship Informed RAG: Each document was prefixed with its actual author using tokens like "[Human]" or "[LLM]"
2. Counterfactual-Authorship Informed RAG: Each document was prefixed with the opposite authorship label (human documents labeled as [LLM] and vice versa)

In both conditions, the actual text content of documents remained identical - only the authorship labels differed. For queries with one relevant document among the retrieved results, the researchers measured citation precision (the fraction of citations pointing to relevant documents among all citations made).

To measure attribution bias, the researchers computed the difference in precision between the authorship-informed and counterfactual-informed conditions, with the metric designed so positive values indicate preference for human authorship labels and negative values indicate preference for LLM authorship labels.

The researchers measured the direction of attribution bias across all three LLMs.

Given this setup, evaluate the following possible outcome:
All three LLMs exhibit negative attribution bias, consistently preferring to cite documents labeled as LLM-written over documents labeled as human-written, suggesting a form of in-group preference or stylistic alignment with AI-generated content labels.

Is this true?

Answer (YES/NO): NO